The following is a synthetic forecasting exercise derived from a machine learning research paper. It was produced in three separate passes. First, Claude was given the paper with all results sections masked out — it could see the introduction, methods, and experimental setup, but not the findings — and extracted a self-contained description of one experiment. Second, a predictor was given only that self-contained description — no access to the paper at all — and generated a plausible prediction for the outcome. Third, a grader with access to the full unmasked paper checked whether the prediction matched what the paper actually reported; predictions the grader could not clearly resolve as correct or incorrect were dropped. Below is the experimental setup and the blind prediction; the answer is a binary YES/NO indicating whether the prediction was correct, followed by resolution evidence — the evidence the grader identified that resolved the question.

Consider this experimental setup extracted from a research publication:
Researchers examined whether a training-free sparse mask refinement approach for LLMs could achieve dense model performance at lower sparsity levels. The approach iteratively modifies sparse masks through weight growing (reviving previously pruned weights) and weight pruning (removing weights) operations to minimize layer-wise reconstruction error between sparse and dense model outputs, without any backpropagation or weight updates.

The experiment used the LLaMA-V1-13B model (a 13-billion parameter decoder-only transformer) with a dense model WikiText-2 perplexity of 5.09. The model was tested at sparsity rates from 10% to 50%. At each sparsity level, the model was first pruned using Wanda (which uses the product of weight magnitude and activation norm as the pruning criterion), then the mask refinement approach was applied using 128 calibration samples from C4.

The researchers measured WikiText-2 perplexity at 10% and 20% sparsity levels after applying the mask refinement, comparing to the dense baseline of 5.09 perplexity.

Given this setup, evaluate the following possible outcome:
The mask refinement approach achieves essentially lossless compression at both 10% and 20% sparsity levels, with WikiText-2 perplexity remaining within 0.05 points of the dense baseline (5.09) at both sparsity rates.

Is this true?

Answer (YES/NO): YES